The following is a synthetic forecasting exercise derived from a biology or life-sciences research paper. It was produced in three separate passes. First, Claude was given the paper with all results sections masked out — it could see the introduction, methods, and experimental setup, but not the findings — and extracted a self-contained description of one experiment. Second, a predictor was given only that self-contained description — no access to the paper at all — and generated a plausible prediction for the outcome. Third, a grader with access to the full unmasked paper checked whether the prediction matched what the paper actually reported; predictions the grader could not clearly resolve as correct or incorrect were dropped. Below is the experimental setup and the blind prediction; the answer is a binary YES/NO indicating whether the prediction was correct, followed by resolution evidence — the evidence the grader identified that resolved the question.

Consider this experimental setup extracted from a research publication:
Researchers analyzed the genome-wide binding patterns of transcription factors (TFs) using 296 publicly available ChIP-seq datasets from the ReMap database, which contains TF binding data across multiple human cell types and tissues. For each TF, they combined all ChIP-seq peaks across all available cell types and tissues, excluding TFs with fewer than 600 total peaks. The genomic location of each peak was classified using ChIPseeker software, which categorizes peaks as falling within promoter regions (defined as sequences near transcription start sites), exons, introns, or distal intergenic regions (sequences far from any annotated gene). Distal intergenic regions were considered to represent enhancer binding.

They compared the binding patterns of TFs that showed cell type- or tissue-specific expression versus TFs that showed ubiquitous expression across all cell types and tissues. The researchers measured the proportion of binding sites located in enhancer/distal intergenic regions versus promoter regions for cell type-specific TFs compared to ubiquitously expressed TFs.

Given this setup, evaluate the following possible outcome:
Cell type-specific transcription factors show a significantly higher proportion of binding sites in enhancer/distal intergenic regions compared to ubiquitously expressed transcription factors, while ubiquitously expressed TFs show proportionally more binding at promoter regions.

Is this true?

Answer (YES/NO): YES